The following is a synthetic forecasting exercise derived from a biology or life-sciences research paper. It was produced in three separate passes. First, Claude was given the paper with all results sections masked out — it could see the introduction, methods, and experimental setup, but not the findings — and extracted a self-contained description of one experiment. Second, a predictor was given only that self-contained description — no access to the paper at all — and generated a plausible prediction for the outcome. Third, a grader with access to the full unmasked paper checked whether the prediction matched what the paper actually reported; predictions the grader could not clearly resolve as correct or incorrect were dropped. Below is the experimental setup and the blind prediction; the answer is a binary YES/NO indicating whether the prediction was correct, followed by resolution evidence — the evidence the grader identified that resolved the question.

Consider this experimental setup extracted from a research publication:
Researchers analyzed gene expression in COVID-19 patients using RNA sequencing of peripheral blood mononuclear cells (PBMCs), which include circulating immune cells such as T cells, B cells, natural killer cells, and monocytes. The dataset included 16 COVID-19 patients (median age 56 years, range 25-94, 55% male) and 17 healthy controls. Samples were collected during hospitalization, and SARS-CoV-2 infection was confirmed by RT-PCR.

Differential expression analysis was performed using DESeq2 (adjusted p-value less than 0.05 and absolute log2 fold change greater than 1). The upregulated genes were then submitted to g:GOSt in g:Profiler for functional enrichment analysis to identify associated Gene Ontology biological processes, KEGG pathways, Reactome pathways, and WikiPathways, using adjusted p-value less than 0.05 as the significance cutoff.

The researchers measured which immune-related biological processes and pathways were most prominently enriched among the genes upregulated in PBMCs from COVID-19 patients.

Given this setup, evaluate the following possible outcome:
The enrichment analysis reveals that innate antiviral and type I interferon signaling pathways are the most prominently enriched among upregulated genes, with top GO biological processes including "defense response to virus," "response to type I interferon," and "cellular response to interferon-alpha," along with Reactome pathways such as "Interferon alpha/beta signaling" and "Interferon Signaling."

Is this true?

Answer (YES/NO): NO